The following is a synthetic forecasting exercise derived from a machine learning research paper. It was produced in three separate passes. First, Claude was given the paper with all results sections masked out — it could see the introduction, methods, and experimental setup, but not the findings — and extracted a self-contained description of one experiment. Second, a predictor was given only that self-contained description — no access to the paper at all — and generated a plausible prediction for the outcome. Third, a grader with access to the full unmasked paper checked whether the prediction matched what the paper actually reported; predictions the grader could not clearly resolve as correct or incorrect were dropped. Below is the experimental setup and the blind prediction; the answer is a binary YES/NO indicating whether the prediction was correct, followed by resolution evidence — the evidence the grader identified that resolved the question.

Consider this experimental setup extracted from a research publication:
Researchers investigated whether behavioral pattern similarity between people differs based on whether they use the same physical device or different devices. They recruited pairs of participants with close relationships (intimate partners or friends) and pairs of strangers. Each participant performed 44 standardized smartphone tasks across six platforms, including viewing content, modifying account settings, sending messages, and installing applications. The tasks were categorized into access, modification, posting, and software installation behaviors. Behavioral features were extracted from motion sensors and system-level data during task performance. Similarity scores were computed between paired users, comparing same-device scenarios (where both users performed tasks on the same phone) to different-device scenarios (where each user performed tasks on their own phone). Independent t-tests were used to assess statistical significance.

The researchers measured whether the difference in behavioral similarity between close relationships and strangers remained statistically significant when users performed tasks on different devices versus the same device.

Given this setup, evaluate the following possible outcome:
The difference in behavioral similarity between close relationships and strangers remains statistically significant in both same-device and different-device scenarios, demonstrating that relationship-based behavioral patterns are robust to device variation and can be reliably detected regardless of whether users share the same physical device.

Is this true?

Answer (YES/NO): NO